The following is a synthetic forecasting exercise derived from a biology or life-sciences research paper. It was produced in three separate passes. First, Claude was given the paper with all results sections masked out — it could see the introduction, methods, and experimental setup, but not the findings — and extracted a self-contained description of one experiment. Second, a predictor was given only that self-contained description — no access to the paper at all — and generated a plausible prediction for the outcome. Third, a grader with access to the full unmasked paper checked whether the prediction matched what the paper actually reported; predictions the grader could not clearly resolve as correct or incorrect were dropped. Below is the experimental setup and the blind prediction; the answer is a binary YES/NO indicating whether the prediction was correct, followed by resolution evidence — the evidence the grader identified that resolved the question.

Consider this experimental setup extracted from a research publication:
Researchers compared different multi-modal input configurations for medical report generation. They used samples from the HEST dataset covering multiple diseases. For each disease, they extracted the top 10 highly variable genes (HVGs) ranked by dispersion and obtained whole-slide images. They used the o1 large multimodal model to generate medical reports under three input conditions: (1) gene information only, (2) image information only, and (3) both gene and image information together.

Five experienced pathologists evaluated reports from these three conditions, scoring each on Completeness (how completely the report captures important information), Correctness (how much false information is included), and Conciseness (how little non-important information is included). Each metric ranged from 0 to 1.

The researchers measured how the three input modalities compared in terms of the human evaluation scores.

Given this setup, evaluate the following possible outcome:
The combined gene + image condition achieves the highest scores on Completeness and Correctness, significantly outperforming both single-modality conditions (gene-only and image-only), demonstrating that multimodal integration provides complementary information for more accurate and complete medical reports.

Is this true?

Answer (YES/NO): YES